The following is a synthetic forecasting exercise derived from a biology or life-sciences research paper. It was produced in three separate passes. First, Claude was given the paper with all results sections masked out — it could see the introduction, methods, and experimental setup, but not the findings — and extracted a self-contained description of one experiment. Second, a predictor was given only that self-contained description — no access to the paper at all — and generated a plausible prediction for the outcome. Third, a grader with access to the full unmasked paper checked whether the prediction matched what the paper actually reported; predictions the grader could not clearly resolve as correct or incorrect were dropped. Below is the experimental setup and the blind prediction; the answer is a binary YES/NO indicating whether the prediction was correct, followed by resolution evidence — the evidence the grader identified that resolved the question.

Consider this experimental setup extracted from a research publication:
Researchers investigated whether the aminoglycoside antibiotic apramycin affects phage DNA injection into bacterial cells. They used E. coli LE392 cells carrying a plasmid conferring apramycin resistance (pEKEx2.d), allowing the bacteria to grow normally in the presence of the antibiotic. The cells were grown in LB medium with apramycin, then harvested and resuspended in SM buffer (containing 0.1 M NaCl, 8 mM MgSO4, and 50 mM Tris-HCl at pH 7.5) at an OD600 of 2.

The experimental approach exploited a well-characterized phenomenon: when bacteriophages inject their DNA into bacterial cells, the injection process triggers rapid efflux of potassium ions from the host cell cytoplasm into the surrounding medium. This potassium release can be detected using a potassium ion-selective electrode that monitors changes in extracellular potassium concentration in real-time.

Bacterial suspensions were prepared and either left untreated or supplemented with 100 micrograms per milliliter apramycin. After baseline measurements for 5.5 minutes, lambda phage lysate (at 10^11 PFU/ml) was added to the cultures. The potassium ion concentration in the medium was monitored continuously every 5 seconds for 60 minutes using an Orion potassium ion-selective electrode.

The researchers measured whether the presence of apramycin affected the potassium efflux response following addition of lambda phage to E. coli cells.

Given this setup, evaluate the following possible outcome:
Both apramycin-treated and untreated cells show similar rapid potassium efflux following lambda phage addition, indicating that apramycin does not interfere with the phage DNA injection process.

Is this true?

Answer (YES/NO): YES